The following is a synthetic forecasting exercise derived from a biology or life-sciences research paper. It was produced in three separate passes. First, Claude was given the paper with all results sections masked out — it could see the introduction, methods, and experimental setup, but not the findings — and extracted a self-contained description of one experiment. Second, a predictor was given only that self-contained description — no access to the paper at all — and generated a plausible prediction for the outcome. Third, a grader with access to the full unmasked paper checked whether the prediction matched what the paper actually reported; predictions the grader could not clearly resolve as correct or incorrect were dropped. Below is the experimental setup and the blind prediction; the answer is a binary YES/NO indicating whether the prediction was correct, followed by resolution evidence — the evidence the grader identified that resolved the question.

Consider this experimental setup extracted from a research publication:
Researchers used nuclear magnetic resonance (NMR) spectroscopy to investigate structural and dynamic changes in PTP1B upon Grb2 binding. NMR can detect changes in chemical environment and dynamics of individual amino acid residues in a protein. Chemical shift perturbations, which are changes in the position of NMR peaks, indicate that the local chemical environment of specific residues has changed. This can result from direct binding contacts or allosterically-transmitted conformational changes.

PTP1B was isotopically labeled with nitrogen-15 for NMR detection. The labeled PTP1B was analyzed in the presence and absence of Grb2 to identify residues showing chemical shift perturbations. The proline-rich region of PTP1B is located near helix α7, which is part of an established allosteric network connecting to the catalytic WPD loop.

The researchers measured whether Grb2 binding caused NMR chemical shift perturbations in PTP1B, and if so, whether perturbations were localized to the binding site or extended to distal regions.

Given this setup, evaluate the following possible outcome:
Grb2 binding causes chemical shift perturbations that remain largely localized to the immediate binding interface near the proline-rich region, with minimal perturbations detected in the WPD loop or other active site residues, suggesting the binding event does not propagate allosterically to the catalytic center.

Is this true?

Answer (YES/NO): NO